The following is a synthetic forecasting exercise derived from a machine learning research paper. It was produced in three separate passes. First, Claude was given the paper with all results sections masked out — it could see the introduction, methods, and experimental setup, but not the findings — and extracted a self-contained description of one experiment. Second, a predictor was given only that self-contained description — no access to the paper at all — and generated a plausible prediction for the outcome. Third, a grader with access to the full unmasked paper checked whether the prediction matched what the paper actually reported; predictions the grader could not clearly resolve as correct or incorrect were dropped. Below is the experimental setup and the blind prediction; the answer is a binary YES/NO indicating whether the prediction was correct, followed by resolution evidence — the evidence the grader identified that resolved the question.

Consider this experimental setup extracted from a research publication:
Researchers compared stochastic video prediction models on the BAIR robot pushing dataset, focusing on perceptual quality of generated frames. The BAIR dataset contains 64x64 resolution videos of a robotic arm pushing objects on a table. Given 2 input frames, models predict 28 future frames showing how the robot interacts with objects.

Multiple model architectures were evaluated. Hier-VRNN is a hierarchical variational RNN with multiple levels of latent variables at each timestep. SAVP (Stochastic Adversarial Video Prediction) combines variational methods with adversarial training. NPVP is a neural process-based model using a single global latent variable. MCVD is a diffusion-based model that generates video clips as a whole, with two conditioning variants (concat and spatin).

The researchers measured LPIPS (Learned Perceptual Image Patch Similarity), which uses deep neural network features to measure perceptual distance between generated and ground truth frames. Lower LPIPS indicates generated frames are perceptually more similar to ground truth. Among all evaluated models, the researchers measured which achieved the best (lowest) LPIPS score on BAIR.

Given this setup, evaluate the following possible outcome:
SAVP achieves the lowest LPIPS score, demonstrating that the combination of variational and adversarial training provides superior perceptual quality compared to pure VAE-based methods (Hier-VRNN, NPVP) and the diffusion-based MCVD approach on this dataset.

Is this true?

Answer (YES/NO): NO